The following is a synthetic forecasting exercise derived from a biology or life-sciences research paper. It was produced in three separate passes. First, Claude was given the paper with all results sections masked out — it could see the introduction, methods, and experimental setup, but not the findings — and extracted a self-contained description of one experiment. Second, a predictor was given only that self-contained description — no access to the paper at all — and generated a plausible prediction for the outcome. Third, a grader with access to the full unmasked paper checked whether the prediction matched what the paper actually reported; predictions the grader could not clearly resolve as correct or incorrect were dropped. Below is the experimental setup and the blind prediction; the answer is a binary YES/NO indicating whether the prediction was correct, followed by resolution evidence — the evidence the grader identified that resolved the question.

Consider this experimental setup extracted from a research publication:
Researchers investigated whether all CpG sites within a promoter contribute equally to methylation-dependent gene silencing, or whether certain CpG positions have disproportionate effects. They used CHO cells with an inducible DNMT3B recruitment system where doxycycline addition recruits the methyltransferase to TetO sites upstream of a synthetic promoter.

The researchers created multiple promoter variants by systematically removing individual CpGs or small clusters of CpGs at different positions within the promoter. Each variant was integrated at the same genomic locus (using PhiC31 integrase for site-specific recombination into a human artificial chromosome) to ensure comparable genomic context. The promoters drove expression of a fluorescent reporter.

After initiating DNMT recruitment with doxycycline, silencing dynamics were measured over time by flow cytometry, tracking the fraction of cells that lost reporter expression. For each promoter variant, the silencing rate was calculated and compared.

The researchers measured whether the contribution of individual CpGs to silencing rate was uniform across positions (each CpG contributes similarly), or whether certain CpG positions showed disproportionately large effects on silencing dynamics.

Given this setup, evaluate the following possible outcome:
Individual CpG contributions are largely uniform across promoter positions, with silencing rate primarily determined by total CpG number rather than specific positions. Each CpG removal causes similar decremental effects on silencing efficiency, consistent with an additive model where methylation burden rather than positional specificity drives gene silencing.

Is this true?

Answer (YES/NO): NO